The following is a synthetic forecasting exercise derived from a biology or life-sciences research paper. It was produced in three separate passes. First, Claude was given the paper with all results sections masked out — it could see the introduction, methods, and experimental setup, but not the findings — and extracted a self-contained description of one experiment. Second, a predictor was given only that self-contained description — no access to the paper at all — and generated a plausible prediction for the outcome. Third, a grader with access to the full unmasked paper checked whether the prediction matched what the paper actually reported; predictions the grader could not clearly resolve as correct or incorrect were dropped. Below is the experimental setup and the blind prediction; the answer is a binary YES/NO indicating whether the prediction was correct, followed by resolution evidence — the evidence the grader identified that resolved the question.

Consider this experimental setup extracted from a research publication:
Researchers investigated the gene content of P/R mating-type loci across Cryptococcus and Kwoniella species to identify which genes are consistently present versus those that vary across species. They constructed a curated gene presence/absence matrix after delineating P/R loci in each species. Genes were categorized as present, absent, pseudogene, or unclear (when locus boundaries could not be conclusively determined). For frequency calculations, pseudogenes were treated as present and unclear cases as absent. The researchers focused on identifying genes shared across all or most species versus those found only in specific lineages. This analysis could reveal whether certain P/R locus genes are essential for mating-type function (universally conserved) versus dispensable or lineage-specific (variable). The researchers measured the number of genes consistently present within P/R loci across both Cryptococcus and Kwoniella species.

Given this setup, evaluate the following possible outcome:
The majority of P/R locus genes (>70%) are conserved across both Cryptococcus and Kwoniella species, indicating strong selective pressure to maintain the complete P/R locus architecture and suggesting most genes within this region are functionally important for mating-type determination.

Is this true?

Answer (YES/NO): NO